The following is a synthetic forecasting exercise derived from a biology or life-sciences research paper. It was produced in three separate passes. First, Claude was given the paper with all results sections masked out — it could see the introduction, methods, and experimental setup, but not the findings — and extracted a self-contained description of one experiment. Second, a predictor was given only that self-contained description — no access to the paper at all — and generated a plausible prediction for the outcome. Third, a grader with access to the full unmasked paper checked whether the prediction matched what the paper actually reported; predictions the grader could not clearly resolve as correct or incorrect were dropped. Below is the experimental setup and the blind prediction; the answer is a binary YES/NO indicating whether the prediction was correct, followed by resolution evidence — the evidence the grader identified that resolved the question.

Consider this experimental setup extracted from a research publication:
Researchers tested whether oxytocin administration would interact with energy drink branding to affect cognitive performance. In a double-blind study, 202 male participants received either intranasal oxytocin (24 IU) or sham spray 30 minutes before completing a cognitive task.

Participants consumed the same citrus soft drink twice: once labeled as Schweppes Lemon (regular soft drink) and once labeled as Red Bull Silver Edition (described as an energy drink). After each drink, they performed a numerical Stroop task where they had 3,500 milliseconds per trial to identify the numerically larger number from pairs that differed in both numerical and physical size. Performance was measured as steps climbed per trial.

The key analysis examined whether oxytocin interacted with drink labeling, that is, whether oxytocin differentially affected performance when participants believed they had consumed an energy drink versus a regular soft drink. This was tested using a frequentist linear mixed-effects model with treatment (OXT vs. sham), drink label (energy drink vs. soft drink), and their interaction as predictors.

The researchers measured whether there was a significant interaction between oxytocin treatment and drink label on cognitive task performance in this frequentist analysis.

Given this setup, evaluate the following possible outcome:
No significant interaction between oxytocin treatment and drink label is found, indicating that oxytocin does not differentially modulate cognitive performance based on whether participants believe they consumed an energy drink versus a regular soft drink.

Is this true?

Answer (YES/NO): NO